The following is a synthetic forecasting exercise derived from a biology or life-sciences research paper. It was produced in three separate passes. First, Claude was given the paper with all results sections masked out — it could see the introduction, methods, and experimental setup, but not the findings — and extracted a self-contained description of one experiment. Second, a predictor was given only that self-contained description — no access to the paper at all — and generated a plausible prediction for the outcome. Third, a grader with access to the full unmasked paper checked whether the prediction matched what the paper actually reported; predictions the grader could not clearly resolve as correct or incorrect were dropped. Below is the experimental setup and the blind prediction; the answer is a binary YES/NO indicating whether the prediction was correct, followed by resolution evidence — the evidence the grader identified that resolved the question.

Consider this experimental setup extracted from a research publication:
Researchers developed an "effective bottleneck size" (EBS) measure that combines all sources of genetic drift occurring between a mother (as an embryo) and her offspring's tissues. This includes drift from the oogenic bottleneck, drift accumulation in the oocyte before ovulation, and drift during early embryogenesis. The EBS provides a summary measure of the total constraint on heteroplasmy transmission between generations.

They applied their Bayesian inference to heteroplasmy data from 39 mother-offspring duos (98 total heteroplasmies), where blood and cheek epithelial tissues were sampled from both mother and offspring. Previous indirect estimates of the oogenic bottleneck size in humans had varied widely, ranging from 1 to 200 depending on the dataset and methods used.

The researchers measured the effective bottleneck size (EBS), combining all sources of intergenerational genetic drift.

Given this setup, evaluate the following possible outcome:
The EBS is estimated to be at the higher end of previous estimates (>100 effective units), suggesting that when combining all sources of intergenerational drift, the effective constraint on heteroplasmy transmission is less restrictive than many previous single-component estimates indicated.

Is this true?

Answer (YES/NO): NO